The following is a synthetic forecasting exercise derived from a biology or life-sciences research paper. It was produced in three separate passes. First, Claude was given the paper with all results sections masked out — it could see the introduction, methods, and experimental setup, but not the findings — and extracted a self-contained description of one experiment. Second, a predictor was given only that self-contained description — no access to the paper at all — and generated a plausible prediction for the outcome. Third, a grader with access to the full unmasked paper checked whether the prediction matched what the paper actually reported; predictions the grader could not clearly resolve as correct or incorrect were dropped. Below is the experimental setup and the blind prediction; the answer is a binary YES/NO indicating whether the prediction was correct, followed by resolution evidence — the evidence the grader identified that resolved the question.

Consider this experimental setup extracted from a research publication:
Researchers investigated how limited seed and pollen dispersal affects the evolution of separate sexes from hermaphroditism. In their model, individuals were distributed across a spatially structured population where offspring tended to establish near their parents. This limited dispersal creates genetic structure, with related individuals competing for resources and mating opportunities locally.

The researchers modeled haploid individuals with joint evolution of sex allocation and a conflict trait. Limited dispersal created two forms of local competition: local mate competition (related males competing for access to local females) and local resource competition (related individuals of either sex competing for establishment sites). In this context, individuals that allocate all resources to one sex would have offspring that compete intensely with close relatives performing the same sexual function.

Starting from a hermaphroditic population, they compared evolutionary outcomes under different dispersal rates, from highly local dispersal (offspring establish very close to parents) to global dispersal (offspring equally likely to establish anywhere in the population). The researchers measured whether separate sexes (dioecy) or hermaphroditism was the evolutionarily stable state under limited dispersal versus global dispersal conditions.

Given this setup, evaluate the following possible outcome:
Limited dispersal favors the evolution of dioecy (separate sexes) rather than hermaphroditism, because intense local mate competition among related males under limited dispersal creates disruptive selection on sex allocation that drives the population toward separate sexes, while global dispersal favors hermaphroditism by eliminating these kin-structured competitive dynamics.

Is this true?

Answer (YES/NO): NO